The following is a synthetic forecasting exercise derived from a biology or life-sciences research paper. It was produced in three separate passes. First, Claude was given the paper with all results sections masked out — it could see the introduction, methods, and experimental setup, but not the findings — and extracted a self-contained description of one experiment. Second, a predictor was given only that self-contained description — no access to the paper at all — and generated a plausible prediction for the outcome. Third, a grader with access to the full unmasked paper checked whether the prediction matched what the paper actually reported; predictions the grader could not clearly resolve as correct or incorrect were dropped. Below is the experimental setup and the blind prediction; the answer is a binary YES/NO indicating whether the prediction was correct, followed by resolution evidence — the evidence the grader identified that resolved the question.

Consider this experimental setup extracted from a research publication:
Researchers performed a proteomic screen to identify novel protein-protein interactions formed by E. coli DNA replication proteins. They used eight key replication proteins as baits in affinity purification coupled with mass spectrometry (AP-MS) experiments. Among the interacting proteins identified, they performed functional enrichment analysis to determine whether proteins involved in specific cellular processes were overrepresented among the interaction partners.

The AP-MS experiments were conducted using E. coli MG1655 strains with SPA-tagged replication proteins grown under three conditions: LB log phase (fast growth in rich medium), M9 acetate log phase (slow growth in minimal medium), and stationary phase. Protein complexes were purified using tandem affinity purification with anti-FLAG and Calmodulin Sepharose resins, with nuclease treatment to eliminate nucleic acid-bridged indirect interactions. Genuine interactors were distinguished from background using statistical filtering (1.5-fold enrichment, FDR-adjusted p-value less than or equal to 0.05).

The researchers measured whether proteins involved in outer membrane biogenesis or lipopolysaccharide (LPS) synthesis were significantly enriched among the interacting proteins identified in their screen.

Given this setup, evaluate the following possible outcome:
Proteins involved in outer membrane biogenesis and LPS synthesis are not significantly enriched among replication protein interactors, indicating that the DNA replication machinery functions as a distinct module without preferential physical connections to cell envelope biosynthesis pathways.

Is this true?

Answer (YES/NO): NO